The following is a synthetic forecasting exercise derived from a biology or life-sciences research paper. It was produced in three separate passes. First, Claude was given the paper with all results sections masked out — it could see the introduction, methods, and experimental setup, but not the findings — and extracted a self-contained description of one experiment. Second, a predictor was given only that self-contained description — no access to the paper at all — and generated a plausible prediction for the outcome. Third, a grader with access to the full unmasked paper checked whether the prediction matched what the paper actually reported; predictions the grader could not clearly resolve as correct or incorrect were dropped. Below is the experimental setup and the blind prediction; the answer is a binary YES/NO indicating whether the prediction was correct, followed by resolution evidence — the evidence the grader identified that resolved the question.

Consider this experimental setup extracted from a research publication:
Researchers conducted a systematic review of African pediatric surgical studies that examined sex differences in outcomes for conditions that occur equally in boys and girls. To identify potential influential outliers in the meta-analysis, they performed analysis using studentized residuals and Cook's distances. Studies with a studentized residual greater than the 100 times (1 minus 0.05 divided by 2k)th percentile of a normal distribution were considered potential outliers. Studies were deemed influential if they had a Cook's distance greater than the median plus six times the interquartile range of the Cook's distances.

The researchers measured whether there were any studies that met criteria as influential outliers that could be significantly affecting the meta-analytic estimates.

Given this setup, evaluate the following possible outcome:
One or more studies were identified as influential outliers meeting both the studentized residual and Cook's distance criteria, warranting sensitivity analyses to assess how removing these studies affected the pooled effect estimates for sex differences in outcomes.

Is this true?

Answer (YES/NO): NO